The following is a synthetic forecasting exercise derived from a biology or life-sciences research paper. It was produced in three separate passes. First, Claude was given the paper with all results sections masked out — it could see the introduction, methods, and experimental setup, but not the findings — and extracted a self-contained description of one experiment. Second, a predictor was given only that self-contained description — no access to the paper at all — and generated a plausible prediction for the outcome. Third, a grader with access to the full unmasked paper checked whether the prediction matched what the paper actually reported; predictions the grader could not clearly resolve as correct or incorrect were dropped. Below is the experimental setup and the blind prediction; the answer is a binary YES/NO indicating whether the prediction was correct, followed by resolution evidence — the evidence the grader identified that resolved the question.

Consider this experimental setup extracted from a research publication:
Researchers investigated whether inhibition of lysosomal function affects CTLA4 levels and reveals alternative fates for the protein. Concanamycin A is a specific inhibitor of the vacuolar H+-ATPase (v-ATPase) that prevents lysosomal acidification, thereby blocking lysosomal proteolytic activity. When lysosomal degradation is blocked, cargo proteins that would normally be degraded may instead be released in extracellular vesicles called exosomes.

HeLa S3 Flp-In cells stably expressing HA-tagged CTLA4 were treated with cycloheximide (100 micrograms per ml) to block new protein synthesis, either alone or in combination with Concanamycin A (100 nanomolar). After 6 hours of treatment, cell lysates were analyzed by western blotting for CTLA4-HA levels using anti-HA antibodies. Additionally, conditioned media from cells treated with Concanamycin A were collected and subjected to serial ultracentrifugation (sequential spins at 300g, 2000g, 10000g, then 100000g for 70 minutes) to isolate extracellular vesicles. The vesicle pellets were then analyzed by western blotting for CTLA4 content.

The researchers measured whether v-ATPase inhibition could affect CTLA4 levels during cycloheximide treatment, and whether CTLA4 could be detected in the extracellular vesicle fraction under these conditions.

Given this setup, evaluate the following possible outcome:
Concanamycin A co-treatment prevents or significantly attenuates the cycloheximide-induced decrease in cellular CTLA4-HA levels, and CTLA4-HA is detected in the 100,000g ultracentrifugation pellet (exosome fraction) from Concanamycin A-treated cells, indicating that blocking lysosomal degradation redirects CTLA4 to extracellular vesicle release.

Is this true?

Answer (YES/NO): YES